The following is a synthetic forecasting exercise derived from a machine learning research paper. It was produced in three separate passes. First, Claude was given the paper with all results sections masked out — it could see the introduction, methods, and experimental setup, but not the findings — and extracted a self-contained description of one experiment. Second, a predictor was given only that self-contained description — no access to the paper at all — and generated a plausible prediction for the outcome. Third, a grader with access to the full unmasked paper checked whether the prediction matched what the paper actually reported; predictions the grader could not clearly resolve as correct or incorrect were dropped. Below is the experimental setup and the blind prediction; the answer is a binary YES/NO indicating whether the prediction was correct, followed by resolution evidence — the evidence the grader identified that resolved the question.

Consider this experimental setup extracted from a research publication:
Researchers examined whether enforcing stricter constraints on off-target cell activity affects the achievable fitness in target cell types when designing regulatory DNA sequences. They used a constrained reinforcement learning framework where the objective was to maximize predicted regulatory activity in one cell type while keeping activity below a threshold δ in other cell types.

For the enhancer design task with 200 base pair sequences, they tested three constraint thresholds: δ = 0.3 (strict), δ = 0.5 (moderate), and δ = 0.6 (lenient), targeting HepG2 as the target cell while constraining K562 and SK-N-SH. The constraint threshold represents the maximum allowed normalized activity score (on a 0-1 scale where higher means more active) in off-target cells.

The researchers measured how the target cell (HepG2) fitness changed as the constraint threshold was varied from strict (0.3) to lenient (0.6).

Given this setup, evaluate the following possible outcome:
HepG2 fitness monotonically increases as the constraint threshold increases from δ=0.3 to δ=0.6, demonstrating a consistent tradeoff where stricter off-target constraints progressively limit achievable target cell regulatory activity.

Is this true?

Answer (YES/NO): YES